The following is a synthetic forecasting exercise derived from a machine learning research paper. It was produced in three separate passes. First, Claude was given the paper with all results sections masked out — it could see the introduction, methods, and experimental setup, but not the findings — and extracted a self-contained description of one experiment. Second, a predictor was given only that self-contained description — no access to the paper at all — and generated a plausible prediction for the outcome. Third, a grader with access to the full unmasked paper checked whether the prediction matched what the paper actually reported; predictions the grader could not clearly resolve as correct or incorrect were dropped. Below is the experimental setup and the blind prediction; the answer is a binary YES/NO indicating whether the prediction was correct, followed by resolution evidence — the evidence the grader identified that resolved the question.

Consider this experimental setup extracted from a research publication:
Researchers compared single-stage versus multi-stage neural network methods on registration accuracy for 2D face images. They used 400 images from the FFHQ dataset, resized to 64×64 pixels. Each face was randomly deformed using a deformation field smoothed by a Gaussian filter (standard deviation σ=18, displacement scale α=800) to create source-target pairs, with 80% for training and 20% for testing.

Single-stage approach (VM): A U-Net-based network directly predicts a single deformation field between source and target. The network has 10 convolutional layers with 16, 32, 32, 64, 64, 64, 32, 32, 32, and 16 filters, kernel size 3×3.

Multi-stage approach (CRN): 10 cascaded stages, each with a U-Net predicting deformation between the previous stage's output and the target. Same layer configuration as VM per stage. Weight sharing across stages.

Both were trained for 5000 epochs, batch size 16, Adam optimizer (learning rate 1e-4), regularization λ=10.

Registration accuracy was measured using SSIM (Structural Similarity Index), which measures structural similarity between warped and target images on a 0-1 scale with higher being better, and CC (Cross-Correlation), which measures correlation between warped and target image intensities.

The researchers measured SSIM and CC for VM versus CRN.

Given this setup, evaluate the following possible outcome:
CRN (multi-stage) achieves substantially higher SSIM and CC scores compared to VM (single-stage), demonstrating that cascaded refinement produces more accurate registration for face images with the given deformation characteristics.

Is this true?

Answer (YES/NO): YES